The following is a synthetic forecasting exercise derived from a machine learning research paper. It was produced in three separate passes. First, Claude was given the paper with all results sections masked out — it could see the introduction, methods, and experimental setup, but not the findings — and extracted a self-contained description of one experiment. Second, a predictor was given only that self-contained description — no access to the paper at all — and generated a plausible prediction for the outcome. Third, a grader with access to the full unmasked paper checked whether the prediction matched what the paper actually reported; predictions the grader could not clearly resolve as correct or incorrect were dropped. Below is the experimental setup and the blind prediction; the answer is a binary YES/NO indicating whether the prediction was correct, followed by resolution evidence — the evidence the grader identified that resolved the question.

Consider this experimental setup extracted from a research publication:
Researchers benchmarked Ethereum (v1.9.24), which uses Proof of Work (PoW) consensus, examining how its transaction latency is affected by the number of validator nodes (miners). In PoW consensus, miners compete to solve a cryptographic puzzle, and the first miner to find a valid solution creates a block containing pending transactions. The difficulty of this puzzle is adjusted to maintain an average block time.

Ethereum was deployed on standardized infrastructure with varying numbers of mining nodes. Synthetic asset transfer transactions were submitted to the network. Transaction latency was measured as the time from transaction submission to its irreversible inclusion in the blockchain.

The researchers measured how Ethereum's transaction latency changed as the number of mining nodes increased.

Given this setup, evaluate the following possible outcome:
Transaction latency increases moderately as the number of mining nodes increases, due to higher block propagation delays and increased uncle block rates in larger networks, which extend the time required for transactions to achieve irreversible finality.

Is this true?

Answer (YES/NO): NO